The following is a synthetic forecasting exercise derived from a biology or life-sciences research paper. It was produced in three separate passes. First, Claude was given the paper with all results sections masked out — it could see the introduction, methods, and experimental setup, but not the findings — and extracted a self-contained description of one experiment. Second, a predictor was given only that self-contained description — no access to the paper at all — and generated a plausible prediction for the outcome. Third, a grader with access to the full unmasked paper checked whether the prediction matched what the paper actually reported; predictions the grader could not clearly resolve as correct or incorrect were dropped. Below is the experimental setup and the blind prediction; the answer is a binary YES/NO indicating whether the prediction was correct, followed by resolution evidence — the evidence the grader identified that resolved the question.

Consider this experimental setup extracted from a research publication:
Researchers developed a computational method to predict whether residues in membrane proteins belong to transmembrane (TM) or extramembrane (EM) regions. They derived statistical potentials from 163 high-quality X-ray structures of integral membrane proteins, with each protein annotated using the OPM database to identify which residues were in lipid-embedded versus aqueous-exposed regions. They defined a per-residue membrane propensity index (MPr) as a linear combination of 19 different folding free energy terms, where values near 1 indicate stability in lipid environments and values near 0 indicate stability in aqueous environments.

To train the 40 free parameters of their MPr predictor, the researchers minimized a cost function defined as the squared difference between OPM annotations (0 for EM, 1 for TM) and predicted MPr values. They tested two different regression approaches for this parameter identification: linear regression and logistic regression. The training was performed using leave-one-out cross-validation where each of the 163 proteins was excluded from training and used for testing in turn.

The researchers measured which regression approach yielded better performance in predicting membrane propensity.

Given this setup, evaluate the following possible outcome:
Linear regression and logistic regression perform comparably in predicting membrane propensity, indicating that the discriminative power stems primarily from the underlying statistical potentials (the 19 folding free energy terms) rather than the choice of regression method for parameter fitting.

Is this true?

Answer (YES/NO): NO